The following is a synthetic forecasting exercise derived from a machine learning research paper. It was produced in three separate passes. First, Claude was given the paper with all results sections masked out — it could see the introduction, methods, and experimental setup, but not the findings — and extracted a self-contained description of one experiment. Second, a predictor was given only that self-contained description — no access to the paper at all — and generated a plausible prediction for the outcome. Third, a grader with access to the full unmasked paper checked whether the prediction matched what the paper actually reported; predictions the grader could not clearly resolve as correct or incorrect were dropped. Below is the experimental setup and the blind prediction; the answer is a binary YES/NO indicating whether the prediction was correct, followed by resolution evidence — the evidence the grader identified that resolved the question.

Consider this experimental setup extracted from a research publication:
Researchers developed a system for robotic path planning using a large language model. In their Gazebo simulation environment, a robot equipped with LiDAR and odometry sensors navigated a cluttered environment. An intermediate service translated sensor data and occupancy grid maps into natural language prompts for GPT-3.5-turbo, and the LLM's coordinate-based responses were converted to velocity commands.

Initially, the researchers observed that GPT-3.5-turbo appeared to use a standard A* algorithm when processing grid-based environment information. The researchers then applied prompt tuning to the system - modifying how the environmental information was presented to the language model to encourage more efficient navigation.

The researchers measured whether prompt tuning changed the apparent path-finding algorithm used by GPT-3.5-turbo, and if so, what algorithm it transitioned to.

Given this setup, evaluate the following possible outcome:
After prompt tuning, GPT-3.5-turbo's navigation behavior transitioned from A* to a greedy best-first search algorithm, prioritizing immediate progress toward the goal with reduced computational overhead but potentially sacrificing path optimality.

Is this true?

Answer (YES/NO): NO